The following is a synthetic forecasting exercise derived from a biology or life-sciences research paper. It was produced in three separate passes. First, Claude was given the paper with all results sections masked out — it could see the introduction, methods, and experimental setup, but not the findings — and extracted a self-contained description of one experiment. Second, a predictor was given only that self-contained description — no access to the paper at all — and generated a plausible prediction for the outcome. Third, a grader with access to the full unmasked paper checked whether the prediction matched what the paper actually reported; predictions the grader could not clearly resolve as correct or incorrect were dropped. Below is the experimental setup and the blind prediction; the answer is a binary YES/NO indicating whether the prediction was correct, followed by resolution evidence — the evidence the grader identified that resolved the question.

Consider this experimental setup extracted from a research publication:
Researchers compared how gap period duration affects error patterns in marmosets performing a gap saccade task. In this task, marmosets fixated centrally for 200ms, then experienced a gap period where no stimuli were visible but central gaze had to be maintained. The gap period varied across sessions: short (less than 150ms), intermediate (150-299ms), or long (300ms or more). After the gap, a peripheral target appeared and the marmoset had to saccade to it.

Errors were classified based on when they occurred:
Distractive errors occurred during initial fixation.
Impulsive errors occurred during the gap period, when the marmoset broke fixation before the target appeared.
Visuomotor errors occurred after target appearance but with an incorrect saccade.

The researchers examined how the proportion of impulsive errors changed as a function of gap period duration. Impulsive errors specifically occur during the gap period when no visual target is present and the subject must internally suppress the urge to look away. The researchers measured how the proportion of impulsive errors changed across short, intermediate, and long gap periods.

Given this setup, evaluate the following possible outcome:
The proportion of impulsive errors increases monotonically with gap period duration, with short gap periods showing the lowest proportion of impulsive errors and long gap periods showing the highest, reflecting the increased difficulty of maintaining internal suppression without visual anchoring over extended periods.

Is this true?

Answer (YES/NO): YES